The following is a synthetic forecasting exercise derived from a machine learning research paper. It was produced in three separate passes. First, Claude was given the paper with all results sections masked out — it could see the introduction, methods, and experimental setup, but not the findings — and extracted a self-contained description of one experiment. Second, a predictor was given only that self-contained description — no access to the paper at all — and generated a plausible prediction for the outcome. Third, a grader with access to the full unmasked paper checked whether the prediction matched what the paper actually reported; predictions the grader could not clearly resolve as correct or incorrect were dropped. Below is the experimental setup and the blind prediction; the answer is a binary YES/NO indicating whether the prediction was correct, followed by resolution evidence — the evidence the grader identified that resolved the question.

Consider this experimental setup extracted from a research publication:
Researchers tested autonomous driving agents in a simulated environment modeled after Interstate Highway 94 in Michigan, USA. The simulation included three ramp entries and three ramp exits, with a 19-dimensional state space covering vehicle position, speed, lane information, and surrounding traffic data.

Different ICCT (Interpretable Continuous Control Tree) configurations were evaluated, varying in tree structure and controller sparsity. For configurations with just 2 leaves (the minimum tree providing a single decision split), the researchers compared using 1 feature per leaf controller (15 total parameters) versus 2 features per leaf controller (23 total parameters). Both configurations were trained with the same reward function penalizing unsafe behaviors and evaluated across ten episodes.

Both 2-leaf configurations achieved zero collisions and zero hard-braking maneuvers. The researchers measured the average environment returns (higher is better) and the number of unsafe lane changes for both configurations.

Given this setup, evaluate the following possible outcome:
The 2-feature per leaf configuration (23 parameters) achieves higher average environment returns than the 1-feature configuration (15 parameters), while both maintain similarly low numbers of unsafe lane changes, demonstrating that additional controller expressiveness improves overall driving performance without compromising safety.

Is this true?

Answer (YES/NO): NO